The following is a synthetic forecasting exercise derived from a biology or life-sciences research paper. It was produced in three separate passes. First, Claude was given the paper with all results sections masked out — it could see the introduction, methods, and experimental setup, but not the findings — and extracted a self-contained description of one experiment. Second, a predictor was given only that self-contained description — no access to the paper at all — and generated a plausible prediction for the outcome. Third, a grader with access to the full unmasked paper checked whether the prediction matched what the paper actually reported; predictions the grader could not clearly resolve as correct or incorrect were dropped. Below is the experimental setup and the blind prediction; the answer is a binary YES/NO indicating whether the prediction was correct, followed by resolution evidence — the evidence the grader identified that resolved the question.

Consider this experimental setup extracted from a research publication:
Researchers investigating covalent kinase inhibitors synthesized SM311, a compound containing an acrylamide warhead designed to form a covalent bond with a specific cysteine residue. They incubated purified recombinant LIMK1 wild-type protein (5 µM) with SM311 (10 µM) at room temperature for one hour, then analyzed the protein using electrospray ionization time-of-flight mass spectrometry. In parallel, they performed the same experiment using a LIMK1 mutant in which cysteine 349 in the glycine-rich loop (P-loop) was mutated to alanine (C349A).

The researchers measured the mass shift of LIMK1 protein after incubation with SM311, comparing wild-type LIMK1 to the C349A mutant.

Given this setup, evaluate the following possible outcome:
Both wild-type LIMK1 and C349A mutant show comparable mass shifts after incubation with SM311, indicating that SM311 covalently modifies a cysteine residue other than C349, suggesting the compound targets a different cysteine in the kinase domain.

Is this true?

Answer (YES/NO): NO